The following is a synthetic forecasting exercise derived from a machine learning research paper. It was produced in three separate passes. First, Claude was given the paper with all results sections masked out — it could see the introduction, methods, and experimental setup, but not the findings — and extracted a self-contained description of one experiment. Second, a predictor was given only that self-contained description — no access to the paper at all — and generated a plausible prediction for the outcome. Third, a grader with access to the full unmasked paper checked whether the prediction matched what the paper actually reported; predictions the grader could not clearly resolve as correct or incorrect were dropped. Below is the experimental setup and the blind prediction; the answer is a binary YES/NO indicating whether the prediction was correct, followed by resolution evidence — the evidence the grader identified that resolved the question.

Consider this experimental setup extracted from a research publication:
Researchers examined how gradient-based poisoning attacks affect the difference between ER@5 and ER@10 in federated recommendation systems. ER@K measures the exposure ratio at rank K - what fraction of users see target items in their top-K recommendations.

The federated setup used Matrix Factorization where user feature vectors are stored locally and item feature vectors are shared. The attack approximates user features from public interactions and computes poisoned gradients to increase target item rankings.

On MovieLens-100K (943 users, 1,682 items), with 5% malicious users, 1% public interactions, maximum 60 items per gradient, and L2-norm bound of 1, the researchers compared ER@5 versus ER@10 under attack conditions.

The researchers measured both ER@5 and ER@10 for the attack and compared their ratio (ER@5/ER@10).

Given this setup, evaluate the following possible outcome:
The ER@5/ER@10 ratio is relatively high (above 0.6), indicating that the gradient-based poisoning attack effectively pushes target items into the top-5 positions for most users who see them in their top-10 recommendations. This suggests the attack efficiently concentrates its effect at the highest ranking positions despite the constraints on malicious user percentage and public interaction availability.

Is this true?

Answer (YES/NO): YES